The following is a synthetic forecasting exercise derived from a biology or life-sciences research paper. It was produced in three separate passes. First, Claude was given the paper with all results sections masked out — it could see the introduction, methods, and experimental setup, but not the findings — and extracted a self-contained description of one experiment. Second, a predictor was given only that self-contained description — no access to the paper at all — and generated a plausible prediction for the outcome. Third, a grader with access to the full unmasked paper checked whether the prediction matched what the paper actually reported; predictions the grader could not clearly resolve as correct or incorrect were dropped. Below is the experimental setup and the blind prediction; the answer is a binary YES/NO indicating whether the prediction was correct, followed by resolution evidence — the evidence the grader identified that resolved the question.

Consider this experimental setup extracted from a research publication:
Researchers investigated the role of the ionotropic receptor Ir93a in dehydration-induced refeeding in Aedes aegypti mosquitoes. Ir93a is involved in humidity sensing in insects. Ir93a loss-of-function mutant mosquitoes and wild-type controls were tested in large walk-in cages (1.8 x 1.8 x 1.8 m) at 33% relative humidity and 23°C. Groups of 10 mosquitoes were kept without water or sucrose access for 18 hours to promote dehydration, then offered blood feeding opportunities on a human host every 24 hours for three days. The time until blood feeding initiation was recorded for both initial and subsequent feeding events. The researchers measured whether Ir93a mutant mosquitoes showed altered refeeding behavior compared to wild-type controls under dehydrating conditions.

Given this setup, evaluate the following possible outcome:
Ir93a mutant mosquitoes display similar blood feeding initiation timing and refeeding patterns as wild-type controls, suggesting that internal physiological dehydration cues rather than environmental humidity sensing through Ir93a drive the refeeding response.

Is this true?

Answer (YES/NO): YES